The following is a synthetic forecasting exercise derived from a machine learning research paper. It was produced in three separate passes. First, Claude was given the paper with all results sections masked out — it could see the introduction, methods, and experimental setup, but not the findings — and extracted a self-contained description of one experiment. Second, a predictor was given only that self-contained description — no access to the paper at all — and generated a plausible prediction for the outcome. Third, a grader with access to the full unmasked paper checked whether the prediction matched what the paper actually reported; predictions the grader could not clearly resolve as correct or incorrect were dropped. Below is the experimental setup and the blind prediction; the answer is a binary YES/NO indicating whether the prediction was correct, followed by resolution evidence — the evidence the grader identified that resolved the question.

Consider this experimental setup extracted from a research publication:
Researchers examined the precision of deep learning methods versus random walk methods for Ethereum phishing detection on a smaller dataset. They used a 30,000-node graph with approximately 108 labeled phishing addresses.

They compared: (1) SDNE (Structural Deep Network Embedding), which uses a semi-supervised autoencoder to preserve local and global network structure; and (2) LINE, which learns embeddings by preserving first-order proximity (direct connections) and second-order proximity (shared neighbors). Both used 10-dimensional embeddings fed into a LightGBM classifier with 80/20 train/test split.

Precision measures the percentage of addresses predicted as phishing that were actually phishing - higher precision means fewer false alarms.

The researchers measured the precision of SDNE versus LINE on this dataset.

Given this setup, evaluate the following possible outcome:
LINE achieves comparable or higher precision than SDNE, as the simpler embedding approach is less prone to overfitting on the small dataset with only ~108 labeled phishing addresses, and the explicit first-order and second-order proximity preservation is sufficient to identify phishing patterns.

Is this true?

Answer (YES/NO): YES